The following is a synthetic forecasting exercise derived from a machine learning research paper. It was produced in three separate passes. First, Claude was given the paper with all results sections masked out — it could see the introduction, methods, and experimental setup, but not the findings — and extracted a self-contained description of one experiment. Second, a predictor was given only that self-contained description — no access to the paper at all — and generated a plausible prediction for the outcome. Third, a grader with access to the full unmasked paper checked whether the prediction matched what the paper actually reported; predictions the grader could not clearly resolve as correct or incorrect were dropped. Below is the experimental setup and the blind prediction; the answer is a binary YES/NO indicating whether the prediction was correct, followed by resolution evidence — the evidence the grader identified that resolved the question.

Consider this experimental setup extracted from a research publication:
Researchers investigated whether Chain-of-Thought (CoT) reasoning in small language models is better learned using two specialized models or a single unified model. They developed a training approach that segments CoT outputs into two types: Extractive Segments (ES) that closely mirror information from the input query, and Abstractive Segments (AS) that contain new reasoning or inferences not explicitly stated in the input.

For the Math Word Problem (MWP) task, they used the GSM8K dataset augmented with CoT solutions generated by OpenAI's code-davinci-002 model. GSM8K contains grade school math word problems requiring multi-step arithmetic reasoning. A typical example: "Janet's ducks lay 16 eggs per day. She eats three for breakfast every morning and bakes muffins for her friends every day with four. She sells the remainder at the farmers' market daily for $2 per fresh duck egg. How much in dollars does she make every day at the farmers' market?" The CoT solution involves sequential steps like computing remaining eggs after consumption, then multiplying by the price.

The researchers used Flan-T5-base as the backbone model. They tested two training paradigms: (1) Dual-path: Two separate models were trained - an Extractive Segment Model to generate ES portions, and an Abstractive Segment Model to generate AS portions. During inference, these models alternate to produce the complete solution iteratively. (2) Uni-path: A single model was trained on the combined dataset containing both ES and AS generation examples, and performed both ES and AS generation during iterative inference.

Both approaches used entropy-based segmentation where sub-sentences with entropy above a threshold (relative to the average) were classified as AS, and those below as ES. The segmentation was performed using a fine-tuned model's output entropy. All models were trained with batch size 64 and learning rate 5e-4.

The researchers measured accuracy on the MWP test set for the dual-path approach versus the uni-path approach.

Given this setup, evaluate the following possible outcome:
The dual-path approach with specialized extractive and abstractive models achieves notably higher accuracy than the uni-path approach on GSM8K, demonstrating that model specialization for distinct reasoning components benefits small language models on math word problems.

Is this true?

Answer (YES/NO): NO